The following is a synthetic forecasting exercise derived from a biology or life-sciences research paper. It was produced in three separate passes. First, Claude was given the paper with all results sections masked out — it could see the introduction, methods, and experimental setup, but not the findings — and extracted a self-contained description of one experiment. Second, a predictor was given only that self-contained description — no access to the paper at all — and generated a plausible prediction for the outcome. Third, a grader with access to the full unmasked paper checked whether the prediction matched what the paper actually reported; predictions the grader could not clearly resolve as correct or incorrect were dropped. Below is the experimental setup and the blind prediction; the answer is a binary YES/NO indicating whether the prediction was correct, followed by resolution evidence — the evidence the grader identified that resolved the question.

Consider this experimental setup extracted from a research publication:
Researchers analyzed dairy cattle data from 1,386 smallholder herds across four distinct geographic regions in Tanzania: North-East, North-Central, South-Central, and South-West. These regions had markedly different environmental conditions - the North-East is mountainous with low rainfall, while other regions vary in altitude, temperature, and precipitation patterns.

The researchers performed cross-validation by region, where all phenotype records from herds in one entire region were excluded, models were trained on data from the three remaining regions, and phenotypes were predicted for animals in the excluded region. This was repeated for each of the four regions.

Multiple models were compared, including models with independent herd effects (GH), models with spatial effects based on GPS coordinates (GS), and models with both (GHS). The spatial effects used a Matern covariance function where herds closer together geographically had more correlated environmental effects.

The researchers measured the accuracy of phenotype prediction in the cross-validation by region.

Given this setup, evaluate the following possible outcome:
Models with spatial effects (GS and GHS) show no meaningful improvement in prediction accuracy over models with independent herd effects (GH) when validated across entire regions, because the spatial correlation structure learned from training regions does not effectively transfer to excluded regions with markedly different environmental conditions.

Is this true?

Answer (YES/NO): YES